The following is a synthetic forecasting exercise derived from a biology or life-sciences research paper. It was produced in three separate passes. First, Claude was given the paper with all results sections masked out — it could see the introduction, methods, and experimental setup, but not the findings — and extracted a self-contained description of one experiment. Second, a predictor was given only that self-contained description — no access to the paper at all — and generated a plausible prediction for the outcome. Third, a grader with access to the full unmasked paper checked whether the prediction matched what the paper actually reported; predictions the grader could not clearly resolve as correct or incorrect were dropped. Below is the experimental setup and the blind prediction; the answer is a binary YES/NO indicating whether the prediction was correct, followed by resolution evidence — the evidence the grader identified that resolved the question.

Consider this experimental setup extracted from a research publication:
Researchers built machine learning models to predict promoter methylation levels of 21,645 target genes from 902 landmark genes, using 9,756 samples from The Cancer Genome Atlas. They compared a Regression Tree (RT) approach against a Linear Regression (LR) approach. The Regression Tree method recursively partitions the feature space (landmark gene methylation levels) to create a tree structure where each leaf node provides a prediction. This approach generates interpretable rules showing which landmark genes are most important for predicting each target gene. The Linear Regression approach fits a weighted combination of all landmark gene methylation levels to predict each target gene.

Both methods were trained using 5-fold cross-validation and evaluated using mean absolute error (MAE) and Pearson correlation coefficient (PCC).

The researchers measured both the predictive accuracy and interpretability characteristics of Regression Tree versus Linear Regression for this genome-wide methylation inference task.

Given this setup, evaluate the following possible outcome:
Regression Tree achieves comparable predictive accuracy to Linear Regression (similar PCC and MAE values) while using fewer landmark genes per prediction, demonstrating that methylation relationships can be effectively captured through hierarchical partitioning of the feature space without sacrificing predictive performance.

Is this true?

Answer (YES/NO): NO